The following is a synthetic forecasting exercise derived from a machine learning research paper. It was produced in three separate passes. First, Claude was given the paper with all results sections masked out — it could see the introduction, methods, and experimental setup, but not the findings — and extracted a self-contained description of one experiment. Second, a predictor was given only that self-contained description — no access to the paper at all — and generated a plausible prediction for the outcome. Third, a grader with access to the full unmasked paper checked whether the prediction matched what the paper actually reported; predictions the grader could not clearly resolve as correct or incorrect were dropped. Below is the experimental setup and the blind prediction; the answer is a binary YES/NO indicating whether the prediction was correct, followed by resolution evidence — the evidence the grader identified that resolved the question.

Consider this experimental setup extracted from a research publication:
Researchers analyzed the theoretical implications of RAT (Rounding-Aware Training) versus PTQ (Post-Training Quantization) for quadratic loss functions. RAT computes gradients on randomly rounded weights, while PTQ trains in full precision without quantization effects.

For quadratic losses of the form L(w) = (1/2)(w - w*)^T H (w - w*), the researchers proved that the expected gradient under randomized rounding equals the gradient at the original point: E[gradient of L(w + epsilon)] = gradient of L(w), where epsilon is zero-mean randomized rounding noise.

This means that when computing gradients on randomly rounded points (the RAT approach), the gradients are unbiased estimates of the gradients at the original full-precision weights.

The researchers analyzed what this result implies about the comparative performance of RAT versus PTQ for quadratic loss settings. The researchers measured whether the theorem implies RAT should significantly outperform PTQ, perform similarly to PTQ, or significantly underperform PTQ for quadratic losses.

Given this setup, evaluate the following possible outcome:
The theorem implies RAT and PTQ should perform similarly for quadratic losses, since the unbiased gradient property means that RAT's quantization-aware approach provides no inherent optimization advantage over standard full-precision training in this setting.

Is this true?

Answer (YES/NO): YES